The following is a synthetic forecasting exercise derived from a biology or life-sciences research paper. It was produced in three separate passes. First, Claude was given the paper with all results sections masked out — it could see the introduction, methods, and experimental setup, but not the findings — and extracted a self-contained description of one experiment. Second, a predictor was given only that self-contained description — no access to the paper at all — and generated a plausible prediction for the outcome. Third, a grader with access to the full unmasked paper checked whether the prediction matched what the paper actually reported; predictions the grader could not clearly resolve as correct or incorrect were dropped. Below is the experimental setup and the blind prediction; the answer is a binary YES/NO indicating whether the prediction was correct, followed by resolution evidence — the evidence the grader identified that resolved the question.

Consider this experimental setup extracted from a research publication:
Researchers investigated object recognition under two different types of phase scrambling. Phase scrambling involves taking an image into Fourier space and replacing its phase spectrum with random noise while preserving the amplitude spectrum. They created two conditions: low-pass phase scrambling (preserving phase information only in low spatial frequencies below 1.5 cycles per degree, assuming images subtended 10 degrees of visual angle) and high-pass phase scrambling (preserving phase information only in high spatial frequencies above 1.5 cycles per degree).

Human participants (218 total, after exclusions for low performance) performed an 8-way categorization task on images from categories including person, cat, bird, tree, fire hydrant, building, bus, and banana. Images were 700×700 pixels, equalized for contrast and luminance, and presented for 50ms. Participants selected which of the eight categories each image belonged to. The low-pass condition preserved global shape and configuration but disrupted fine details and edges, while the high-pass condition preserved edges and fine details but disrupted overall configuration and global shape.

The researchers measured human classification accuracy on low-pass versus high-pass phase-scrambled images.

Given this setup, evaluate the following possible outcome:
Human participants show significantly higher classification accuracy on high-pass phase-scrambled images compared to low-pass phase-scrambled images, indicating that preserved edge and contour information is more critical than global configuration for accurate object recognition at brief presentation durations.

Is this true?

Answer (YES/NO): YES